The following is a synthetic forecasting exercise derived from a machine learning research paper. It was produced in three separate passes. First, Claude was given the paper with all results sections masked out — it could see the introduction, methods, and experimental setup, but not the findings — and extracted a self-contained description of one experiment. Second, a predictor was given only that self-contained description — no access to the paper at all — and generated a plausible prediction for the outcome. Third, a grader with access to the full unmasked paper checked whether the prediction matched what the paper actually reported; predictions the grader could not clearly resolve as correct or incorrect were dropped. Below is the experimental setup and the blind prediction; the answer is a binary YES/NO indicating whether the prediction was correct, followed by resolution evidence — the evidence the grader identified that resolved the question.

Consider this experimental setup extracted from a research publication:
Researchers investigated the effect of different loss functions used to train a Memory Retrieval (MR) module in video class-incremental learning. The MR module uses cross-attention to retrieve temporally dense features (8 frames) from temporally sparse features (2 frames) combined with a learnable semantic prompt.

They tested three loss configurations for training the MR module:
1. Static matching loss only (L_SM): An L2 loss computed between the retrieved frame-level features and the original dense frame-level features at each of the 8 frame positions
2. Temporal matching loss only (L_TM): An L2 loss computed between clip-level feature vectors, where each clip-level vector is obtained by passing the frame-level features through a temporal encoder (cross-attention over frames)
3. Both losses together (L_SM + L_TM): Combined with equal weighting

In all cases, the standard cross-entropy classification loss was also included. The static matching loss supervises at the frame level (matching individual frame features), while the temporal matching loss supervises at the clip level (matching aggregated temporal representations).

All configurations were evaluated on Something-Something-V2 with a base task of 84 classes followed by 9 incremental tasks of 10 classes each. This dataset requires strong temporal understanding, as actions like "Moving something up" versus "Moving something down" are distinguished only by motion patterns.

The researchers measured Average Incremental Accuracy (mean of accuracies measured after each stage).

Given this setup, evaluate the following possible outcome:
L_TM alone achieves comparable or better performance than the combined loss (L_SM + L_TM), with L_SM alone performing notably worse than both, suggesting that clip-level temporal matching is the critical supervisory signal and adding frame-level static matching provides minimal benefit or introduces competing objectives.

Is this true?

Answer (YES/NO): NO